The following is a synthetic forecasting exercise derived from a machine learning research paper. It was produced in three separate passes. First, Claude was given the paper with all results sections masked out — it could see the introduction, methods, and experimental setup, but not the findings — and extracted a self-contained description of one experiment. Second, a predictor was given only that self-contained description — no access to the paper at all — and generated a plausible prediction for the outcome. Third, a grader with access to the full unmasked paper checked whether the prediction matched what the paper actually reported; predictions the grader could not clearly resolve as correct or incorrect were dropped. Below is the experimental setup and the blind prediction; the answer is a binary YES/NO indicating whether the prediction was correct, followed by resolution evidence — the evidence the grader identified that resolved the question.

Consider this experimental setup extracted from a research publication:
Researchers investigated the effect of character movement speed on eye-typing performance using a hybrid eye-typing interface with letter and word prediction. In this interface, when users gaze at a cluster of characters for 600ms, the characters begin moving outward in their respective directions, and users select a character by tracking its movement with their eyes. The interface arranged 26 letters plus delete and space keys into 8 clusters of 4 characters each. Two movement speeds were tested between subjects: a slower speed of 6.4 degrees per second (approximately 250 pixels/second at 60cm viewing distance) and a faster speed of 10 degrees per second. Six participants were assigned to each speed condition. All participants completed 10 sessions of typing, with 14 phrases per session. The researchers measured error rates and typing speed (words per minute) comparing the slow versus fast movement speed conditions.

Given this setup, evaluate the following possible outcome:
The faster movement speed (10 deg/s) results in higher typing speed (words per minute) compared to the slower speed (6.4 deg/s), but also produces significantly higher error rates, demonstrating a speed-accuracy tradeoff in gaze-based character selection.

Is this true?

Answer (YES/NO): NO